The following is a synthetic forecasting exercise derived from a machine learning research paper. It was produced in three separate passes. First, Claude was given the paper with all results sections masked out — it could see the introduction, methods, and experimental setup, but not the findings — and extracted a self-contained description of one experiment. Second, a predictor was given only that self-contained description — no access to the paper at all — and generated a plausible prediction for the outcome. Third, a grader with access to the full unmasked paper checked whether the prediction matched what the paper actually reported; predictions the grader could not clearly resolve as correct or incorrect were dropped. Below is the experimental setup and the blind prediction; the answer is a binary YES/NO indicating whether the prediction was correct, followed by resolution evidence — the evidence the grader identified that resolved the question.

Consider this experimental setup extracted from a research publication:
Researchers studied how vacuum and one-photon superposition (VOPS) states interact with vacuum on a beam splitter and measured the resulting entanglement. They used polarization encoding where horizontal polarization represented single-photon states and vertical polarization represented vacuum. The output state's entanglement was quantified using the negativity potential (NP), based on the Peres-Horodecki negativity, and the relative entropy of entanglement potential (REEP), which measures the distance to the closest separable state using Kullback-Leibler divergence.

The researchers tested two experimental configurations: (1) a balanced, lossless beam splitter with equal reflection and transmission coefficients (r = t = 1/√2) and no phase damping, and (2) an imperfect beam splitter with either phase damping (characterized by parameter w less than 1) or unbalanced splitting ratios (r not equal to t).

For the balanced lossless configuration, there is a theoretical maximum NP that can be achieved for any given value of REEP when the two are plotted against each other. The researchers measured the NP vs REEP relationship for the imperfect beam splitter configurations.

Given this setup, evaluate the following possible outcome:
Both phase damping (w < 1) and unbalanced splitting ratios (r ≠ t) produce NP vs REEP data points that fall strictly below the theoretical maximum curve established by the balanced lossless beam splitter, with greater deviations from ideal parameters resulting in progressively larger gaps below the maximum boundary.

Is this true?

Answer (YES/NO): NO